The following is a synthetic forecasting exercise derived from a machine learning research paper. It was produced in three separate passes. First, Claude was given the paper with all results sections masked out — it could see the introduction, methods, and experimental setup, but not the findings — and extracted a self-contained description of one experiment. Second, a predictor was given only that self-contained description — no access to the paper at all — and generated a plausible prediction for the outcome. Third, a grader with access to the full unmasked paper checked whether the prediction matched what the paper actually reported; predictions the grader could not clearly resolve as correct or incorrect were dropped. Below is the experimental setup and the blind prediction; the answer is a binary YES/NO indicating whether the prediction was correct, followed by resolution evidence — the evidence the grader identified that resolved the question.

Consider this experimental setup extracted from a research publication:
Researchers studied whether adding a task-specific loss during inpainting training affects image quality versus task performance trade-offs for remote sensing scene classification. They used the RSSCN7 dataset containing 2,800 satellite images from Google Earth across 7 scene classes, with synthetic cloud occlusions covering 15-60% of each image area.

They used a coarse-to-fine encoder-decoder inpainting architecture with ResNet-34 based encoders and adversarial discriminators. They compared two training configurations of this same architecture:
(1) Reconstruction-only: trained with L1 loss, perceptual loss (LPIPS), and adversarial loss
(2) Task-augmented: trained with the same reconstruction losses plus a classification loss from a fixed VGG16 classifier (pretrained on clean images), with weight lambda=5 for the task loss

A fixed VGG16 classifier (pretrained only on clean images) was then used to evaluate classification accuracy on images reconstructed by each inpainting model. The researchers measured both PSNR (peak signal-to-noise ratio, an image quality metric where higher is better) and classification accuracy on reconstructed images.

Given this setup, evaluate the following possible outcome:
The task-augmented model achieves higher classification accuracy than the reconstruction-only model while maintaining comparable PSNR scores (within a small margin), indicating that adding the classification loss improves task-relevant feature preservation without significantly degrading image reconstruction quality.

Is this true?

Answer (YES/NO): YES